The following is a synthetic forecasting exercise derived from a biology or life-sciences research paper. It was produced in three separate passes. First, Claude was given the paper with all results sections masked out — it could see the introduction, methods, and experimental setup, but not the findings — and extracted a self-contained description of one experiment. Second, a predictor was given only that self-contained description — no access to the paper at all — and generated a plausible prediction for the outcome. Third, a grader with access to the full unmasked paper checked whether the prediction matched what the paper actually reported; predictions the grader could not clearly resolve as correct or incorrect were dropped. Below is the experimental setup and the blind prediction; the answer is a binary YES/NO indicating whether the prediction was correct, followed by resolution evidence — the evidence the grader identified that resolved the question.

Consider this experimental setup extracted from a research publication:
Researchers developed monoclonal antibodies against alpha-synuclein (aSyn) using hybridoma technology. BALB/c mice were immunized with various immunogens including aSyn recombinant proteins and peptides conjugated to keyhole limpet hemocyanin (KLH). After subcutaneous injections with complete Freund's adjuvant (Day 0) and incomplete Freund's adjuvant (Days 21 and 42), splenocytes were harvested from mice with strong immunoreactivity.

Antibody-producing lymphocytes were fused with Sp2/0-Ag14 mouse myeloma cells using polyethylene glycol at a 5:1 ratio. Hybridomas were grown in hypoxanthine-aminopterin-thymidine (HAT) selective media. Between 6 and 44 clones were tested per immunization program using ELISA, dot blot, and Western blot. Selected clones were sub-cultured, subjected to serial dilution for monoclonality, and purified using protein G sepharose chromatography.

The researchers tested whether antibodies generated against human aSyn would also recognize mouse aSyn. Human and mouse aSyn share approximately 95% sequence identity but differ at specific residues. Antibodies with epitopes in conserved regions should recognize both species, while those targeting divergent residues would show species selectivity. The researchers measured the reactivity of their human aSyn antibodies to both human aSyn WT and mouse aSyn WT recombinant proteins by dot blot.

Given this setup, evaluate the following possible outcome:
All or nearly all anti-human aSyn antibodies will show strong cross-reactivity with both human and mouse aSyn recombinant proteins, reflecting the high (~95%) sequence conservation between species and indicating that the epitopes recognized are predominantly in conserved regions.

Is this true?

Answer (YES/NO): NO